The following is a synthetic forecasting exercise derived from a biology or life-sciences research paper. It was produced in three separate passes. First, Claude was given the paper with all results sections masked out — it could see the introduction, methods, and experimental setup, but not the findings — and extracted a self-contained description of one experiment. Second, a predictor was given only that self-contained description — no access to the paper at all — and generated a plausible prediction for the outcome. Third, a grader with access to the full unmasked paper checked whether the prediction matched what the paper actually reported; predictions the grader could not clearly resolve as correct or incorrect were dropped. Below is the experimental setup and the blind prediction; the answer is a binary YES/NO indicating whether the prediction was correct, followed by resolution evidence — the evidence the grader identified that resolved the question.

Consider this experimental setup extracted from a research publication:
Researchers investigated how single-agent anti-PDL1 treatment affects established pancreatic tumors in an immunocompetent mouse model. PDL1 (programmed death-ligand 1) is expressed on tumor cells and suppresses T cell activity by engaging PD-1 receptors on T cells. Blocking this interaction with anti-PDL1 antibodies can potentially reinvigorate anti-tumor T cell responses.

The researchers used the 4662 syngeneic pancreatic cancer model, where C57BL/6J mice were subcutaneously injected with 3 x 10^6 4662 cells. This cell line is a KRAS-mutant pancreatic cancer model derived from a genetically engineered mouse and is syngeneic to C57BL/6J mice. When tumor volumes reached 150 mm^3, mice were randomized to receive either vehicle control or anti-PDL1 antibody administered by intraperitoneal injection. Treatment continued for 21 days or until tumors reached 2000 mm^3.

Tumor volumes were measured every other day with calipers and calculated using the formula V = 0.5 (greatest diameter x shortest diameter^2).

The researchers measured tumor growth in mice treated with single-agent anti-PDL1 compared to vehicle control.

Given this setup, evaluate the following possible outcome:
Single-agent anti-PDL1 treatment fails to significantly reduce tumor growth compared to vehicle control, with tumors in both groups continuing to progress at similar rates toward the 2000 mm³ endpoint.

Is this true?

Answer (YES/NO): YES